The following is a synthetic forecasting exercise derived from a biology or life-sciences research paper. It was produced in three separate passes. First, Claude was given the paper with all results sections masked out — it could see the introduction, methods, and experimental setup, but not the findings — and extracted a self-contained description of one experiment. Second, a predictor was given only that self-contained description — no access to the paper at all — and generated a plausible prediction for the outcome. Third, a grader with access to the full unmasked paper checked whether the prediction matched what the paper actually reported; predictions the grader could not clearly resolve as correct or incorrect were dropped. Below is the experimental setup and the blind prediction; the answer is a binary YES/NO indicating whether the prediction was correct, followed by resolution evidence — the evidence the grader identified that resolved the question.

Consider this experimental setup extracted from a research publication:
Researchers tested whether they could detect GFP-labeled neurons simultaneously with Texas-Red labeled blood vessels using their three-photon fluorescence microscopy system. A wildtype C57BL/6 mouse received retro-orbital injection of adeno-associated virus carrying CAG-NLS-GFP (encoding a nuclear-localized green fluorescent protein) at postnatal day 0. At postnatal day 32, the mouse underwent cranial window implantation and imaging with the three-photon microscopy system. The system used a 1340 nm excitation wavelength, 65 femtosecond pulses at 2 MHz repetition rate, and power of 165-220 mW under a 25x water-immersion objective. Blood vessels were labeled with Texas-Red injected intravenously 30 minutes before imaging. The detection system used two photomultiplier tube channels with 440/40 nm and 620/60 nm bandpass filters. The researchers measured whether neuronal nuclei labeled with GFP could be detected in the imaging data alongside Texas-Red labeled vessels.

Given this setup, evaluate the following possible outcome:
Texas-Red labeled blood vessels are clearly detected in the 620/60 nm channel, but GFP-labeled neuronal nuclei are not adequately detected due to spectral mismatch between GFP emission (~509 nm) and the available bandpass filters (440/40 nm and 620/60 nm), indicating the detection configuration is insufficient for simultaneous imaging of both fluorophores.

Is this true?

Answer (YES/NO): NO